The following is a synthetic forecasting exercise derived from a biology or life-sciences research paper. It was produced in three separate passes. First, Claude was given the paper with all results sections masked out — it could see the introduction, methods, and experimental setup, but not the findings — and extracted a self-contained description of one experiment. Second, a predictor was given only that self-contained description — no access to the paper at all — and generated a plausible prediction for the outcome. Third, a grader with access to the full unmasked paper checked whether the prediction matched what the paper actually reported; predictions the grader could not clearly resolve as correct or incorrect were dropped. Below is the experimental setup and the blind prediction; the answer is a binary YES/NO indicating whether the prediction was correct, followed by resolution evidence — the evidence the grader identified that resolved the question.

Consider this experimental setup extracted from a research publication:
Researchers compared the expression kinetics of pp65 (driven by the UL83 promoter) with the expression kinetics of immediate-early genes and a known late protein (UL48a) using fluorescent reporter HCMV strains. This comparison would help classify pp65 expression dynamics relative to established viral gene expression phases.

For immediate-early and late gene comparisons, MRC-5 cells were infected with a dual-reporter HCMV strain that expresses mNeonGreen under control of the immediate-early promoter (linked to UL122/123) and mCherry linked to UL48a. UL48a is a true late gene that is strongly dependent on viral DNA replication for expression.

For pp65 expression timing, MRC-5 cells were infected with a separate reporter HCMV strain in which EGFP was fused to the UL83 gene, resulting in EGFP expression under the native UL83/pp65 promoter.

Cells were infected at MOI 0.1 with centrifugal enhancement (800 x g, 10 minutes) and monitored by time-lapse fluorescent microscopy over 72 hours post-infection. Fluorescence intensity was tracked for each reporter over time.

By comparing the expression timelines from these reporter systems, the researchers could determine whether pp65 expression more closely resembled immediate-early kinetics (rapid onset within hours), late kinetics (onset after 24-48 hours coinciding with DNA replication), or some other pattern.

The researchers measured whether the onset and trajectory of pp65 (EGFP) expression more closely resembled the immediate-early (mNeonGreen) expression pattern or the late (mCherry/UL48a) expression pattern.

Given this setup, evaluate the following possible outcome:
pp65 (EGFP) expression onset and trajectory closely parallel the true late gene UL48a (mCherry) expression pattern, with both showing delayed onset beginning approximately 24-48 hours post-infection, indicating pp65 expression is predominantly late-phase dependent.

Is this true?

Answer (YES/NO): NO